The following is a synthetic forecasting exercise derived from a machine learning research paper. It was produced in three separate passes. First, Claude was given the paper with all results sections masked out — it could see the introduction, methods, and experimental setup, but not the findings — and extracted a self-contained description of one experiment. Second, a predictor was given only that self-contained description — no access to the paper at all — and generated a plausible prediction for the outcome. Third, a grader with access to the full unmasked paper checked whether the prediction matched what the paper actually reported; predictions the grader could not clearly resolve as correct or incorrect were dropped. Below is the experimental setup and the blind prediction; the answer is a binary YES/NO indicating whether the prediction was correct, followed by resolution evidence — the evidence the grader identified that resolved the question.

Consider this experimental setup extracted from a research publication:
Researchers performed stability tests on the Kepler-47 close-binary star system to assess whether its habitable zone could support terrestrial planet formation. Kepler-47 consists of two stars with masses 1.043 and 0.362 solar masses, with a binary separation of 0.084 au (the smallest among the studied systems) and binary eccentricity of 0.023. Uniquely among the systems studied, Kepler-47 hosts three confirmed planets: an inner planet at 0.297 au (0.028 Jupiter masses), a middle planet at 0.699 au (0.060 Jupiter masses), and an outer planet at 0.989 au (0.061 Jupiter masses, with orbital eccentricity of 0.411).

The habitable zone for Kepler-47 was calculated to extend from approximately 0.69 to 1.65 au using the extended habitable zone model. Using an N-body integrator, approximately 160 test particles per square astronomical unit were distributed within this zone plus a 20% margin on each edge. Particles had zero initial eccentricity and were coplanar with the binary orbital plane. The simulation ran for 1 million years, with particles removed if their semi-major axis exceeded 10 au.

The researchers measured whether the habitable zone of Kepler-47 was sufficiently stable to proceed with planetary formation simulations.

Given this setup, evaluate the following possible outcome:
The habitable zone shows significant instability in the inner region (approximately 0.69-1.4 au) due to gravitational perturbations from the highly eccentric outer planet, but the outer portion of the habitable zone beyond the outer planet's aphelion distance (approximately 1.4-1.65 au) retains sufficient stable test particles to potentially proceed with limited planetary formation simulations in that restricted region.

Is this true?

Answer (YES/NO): NO